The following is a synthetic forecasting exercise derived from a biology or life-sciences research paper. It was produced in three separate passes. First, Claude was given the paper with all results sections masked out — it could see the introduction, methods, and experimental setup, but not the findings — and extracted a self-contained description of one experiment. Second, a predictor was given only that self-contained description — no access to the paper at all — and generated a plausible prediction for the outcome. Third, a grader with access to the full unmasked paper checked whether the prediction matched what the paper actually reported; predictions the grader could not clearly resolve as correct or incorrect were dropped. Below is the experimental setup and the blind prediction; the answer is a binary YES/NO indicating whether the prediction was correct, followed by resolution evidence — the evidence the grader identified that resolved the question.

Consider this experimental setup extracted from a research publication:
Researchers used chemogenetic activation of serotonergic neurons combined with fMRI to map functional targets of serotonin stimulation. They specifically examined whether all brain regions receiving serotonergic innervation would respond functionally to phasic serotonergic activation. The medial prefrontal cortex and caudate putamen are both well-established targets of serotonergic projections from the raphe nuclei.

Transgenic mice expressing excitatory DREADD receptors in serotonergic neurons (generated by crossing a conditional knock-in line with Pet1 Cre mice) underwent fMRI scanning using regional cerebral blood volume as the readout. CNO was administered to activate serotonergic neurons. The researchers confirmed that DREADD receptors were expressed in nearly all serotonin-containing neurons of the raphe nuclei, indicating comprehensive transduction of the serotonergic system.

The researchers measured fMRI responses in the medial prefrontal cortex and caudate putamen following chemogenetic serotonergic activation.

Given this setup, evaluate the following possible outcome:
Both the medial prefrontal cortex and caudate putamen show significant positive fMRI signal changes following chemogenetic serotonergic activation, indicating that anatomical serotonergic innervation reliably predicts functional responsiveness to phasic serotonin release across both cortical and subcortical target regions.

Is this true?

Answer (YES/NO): NO